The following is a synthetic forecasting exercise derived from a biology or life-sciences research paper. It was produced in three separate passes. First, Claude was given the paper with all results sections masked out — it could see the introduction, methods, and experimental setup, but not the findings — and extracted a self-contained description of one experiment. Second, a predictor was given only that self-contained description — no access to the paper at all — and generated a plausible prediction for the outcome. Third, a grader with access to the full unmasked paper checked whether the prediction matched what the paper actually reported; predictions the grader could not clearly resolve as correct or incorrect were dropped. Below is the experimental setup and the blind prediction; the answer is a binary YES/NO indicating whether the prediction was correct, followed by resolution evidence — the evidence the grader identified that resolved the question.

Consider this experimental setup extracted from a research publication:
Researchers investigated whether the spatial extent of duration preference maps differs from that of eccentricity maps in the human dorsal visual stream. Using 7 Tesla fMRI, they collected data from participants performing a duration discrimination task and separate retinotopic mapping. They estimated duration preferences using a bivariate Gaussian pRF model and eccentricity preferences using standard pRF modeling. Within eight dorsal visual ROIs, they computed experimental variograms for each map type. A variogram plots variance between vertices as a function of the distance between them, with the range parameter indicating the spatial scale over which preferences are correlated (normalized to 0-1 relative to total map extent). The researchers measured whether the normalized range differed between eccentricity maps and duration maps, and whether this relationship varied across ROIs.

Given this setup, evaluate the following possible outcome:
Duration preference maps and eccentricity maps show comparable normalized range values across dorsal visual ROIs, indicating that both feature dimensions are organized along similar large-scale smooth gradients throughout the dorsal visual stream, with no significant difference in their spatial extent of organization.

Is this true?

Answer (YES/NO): NO